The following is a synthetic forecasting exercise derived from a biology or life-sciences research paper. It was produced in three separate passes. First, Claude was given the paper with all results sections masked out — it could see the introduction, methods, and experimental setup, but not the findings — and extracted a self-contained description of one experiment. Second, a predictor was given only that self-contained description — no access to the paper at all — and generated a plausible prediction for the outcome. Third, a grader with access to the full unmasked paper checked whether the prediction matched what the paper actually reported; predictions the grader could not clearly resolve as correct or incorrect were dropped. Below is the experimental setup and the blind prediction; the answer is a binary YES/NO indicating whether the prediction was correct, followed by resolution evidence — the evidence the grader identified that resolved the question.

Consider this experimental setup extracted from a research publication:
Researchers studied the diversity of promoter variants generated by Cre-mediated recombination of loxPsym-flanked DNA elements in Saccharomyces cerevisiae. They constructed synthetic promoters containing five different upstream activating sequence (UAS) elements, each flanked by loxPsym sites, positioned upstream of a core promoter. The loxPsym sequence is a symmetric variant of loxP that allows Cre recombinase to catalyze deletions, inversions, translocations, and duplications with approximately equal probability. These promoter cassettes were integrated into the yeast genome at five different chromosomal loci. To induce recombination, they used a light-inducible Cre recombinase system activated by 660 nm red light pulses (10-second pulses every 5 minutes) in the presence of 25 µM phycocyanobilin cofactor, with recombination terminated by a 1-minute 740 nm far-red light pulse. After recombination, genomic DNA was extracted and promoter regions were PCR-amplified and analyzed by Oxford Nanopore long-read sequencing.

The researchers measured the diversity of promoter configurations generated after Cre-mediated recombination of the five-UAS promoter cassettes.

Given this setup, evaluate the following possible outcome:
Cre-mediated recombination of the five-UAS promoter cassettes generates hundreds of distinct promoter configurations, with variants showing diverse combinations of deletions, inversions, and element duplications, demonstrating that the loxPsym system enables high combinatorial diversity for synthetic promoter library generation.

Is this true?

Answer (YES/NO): YES